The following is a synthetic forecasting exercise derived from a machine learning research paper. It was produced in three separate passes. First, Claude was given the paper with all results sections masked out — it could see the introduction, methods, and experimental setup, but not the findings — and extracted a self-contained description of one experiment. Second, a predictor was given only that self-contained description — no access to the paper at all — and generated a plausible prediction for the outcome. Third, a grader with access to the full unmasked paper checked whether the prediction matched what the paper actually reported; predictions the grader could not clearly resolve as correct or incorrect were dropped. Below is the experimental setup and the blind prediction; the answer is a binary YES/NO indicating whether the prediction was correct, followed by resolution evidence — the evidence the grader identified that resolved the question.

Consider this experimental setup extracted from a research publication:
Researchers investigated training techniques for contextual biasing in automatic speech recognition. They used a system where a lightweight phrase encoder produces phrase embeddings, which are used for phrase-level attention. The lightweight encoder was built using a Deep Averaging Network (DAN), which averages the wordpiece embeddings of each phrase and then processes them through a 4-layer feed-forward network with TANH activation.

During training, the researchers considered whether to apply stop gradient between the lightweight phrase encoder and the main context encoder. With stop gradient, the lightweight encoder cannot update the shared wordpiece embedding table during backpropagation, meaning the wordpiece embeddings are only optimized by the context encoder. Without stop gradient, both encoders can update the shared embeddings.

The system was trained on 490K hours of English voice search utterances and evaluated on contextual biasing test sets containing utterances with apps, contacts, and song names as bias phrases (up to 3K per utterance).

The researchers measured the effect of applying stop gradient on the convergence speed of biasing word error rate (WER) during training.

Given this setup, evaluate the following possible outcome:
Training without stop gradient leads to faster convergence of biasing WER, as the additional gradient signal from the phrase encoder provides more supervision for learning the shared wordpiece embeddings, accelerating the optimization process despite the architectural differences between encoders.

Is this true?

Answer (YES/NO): NO